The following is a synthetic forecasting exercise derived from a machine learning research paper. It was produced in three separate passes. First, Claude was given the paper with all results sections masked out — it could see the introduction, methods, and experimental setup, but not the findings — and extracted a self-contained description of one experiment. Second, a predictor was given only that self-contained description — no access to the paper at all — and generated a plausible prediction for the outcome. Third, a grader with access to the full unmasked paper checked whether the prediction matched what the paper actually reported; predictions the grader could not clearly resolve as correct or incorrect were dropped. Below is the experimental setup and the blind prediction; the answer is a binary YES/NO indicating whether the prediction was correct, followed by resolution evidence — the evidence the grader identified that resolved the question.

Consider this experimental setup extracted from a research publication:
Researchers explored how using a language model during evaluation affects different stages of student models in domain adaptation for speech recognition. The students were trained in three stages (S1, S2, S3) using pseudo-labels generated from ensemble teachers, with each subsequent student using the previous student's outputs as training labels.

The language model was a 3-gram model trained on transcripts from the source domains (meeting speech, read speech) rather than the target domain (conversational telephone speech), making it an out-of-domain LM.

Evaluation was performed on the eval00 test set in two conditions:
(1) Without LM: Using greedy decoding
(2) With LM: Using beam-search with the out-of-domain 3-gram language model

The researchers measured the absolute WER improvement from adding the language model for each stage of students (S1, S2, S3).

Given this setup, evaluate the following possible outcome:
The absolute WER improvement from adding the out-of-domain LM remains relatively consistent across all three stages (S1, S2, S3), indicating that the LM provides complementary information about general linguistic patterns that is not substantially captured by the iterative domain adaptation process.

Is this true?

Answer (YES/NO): NO